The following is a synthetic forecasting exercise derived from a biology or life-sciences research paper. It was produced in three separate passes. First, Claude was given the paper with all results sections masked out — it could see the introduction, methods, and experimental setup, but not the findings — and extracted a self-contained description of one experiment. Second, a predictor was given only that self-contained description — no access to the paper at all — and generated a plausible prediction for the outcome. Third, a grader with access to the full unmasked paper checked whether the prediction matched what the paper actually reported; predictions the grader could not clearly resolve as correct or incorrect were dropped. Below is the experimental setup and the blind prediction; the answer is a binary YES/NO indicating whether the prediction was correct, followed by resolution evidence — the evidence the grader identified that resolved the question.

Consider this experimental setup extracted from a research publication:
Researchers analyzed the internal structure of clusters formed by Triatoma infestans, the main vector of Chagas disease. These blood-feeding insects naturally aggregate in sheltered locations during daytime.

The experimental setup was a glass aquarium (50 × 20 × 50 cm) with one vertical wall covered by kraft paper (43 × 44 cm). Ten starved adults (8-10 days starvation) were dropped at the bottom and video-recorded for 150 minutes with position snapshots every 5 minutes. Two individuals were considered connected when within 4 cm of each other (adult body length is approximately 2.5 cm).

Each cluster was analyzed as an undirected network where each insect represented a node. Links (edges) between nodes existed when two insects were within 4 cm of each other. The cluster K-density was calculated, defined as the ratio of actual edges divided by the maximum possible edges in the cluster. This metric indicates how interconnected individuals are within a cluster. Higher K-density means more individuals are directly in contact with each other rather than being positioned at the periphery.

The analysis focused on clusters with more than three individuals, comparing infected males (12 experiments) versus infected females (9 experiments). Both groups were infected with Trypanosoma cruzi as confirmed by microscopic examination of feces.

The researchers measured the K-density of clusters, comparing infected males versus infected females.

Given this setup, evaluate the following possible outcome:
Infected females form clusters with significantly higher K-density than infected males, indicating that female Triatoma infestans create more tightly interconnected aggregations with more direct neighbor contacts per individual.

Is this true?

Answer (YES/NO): NO